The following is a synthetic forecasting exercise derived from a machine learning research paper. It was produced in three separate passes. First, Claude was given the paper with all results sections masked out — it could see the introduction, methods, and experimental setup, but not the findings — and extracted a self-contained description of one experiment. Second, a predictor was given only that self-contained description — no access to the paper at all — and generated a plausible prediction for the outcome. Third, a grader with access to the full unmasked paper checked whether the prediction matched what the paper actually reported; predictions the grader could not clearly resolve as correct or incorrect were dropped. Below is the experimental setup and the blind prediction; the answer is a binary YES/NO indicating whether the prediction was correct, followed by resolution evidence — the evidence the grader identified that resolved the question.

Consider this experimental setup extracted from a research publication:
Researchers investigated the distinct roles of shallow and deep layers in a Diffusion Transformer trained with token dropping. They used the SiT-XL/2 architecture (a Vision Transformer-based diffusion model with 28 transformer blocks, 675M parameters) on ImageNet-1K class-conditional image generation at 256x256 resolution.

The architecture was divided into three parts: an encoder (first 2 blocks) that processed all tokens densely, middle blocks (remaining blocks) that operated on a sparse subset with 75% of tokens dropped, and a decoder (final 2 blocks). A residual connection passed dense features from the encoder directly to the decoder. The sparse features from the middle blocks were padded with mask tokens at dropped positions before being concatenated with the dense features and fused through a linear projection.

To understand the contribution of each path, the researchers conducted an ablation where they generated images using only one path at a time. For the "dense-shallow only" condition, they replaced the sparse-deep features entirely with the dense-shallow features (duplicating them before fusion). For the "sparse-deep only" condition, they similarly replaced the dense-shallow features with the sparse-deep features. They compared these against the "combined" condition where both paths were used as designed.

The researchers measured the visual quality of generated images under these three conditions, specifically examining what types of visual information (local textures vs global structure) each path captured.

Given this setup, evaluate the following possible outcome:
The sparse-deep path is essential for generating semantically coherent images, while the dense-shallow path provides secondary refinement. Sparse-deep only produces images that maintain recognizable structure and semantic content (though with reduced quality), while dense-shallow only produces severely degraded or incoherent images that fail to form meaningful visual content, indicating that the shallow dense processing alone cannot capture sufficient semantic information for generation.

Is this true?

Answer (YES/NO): NO